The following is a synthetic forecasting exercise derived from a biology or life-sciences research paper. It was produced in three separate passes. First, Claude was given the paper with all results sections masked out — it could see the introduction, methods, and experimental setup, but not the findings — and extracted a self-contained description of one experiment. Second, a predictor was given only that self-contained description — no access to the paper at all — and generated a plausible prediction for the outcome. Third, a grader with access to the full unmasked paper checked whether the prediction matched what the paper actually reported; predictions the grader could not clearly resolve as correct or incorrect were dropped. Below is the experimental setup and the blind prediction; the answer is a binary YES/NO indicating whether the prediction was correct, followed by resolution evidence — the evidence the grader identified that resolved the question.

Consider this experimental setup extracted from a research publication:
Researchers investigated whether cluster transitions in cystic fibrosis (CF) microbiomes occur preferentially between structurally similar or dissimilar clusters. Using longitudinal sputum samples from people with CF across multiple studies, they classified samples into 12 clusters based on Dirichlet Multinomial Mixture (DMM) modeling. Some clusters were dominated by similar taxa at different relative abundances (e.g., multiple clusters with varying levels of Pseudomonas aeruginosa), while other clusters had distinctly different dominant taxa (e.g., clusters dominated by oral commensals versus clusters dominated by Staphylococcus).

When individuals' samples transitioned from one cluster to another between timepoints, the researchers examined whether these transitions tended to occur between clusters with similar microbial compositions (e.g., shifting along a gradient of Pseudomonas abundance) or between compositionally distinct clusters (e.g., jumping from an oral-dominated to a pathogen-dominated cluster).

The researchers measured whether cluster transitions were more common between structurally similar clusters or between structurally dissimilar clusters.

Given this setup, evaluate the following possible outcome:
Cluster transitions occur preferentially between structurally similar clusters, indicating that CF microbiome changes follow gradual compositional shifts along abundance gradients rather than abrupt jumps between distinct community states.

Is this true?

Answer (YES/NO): YES